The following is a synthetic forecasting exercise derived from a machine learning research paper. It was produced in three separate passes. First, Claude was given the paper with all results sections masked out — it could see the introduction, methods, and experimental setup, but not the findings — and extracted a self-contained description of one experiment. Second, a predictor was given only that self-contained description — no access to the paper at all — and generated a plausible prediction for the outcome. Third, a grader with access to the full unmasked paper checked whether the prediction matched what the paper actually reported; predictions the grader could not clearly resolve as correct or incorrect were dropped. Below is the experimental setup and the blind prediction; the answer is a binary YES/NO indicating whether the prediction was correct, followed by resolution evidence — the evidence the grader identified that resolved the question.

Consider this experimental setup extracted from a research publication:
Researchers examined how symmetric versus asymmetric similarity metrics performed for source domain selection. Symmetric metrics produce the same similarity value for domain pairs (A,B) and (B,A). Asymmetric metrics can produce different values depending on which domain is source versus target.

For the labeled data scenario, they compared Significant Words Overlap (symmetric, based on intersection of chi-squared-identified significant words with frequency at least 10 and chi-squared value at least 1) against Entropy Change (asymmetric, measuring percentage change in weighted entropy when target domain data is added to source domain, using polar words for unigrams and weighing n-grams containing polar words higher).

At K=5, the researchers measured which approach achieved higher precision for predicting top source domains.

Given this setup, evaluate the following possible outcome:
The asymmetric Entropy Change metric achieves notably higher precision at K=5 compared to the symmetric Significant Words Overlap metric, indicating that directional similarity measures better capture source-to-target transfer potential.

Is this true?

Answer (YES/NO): NO